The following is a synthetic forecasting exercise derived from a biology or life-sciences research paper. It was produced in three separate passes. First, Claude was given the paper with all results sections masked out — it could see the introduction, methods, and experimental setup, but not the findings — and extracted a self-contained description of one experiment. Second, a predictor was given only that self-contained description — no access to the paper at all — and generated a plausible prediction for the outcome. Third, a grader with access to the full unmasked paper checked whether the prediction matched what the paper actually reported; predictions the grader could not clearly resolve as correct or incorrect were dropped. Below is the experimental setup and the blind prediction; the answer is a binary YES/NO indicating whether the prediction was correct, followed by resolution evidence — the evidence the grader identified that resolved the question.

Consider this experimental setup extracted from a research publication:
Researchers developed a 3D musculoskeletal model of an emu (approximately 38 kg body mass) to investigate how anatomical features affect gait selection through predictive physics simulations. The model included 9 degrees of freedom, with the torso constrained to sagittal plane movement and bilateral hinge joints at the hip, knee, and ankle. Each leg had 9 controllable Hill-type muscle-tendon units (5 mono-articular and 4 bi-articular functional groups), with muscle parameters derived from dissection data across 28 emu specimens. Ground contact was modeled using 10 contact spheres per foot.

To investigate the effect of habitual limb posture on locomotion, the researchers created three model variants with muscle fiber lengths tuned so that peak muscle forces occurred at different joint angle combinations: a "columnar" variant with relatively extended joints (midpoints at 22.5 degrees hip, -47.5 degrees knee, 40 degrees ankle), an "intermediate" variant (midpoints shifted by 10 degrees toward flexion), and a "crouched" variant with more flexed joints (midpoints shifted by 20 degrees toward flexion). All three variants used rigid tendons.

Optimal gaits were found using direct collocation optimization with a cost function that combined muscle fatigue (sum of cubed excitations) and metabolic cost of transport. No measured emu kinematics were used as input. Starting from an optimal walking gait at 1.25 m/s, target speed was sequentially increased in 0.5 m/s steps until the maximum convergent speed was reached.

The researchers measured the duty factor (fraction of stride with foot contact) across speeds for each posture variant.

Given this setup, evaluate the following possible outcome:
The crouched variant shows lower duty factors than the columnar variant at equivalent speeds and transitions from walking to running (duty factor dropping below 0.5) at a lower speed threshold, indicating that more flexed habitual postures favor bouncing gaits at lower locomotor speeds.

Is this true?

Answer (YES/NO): NO